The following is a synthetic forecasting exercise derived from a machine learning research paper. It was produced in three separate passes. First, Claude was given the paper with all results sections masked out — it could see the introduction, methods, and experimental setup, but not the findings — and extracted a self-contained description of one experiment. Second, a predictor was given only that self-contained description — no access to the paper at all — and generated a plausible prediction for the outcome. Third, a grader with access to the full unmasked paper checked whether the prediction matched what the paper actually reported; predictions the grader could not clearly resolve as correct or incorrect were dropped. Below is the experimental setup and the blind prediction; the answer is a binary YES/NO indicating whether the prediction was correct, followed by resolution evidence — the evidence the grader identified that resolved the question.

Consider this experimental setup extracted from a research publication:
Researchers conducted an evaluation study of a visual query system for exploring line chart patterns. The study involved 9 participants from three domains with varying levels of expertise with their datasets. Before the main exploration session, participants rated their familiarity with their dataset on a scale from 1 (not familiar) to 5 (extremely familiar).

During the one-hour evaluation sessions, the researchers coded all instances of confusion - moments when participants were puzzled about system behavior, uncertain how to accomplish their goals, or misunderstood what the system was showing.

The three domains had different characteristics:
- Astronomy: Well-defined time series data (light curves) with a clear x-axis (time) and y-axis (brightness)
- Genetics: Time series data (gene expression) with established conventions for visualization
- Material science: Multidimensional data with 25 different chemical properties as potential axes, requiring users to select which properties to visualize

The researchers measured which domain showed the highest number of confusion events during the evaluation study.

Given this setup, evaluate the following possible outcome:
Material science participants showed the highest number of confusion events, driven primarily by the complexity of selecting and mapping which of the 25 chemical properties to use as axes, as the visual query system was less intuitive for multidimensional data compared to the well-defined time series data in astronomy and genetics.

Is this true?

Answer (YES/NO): NO